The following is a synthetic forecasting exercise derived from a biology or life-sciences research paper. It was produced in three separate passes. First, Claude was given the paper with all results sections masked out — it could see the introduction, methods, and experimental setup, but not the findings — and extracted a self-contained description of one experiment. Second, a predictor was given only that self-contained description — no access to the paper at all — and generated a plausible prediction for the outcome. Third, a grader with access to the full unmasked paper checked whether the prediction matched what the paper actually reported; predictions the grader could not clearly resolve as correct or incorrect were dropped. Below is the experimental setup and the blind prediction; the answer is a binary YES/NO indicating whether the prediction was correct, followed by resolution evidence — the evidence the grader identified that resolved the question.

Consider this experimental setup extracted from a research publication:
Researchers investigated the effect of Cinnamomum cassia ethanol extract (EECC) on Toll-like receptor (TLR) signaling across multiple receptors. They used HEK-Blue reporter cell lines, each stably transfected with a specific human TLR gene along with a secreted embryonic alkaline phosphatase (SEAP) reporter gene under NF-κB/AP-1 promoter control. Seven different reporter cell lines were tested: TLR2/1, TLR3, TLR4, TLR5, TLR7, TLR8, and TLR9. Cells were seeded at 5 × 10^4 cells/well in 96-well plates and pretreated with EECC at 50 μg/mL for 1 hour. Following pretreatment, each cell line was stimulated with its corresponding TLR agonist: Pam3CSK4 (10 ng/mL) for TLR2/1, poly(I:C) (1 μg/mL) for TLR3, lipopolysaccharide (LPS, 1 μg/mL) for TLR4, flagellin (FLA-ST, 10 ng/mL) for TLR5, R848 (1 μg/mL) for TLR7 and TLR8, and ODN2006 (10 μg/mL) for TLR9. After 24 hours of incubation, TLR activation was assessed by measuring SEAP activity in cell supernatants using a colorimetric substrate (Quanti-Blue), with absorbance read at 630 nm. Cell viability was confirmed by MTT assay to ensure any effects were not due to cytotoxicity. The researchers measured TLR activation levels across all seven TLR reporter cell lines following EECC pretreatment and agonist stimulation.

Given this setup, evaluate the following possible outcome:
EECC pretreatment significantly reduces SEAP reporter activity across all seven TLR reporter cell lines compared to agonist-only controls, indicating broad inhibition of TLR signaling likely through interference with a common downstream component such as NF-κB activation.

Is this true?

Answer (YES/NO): YES